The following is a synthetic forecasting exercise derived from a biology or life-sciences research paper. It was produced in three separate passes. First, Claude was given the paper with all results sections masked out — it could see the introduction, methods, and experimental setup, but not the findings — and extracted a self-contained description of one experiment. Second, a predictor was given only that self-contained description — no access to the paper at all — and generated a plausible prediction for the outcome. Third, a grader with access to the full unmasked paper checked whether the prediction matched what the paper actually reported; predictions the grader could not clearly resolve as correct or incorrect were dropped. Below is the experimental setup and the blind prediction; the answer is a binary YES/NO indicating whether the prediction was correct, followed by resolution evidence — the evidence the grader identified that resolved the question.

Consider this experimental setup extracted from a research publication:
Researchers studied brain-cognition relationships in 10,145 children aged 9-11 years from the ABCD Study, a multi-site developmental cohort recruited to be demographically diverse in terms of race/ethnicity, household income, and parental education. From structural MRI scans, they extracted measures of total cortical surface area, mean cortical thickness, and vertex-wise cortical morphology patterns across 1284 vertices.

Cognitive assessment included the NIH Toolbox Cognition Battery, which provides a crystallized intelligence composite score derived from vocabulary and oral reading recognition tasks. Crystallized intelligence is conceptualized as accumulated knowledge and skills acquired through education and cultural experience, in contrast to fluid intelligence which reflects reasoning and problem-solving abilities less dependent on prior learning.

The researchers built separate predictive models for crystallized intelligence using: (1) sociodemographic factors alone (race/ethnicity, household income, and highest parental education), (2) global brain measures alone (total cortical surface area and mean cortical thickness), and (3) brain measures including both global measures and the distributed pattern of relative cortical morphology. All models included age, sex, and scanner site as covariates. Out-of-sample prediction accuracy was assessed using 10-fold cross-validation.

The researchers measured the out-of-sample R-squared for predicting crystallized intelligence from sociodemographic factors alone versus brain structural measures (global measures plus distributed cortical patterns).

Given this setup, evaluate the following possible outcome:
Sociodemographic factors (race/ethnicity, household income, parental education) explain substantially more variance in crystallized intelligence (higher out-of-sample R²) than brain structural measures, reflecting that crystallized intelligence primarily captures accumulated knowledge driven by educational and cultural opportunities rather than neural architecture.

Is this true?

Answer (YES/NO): YES